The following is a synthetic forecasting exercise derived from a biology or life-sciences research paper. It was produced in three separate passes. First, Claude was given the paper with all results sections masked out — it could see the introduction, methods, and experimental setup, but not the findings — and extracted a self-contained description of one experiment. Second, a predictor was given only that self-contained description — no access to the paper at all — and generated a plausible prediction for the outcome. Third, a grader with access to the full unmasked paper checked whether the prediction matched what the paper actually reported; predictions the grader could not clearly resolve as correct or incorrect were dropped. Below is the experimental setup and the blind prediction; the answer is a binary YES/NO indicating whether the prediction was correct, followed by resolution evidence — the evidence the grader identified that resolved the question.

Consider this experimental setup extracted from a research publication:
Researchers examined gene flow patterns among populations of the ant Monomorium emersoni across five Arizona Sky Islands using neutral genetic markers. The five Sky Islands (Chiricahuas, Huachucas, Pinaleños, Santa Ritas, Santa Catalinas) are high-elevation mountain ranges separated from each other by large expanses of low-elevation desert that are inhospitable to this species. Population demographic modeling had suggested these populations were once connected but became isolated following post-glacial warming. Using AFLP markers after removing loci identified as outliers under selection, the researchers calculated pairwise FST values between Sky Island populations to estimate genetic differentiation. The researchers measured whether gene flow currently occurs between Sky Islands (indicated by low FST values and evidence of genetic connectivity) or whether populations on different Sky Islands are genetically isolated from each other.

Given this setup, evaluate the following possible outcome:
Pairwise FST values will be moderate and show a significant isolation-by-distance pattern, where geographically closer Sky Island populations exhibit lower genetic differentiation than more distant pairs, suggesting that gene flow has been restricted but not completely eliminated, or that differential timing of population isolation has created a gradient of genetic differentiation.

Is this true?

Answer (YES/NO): NO